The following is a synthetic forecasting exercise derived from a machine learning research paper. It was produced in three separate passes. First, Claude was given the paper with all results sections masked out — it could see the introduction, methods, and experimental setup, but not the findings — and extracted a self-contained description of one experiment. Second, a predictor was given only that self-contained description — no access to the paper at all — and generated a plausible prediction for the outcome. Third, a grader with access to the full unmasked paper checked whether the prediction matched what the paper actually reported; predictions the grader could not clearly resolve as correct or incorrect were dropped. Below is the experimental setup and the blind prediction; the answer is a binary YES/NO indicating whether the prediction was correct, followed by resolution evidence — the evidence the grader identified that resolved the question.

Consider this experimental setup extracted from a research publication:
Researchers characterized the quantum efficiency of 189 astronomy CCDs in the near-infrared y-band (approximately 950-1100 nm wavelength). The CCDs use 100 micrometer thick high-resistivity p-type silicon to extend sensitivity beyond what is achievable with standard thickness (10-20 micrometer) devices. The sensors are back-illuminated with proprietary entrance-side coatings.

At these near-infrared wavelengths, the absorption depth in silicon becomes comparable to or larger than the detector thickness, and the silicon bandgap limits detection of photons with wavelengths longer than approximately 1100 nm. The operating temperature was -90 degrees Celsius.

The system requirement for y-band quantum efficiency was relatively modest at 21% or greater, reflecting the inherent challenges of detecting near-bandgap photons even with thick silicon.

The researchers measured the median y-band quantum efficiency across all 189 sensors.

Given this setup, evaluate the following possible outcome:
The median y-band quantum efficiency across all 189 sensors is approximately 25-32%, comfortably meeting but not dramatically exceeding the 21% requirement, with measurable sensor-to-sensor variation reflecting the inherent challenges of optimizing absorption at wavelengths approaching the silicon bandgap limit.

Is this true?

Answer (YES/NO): YES